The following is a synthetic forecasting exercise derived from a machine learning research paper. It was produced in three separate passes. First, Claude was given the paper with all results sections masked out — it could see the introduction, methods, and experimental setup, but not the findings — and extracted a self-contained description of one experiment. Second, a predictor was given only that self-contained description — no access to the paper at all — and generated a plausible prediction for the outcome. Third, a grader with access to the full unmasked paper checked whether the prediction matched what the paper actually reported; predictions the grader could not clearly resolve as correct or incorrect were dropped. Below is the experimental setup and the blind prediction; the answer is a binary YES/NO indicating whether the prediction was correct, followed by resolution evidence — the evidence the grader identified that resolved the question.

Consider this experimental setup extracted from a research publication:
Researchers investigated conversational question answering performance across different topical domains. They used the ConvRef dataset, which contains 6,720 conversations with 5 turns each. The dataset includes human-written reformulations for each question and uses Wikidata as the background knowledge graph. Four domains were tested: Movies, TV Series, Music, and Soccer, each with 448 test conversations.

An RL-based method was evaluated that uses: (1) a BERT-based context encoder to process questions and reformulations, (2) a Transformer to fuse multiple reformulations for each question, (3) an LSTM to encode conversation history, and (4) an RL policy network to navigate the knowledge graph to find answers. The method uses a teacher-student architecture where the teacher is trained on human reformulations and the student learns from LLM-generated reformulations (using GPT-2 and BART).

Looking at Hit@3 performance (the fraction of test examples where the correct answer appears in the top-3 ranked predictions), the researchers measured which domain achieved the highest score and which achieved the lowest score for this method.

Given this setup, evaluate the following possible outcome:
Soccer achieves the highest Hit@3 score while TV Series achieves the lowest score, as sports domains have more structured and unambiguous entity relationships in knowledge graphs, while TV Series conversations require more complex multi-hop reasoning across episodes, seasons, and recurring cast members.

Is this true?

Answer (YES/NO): NO